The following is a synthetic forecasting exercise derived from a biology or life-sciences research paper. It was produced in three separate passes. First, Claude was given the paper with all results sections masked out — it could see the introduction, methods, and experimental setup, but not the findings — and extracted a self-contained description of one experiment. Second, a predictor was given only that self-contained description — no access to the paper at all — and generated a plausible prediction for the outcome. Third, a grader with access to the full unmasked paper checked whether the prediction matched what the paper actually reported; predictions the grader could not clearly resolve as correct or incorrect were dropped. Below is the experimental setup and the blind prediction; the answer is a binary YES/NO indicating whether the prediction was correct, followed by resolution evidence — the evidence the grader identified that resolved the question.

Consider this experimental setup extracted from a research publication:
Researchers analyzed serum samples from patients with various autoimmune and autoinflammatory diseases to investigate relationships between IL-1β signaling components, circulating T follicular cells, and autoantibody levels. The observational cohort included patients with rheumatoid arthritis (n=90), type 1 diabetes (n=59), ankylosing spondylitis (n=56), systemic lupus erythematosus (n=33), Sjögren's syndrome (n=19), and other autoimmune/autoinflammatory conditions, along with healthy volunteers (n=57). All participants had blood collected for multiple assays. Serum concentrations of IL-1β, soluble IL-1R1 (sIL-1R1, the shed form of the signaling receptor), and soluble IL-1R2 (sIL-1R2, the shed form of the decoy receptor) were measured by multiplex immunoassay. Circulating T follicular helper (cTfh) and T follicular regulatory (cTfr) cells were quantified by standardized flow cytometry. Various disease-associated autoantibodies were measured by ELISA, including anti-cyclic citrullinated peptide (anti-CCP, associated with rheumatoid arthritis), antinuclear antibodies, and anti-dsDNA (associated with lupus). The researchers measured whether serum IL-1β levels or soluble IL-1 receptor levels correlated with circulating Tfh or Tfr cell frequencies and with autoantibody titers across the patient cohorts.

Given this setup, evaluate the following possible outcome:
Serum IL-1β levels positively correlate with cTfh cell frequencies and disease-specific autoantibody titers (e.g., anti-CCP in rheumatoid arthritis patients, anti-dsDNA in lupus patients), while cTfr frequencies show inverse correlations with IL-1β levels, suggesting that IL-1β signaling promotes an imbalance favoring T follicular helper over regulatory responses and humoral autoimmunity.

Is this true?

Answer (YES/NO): NO